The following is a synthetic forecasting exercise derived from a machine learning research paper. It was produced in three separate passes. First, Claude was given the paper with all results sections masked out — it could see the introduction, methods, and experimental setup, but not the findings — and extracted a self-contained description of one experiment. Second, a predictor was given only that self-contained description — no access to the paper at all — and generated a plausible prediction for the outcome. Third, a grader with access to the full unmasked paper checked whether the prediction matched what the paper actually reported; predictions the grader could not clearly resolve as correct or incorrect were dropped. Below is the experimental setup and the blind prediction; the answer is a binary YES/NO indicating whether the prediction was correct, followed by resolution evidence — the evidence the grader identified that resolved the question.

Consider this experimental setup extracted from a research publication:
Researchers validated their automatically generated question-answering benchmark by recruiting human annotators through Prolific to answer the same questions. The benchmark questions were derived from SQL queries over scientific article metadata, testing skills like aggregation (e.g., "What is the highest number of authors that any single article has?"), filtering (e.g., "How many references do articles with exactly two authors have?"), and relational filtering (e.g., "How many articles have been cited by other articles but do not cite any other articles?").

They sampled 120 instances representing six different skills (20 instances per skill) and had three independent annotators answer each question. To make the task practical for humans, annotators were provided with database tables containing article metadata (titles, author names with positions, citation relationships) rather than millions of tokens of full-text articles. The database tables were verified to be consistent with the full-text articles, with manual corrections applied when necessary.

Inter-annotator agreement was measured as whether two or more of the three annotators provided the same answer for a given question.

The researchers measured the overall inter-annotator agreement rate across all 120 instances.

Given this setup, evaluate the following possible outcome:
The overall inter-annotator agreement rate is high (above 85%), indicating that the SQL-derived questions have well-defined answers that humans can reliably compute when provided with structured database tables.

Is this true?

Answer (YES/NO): YES